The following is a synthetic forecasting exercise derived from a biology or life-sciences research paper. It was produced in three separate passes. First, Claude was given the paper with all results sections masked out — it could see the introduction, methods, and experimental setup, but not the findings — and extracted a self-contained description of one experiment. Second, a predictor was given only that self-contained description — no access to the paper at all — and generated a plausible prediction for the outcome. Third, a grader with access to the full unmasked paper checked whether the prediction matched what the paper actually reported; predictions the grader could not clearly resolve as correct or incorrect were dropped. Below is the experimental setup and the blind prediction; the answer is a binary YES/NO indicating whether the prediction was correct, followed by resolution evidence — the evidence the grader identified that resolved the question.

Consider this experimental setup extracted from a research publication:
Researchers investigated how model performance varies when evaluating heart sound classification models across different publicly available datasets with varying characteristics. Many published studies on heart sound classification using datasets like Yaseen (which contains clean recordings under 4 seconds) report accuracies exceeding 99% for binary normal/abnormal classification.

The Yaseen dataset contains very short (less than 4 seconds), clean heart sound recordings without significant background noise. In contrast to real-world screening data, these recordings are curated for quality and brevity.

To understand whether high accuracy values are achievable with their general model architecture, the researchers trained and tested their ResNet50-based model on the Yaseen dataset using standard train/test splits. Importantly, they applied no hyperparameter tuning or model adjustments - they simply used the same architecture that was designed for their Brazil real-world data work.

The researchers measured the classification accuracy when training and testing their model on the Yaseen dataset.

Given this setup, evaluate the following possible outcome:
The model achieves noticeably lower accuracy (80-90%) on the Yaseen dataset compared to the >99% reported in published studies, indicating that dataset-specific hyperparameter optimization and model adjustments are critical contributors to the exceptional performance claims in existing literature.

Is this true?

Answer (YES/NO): NO